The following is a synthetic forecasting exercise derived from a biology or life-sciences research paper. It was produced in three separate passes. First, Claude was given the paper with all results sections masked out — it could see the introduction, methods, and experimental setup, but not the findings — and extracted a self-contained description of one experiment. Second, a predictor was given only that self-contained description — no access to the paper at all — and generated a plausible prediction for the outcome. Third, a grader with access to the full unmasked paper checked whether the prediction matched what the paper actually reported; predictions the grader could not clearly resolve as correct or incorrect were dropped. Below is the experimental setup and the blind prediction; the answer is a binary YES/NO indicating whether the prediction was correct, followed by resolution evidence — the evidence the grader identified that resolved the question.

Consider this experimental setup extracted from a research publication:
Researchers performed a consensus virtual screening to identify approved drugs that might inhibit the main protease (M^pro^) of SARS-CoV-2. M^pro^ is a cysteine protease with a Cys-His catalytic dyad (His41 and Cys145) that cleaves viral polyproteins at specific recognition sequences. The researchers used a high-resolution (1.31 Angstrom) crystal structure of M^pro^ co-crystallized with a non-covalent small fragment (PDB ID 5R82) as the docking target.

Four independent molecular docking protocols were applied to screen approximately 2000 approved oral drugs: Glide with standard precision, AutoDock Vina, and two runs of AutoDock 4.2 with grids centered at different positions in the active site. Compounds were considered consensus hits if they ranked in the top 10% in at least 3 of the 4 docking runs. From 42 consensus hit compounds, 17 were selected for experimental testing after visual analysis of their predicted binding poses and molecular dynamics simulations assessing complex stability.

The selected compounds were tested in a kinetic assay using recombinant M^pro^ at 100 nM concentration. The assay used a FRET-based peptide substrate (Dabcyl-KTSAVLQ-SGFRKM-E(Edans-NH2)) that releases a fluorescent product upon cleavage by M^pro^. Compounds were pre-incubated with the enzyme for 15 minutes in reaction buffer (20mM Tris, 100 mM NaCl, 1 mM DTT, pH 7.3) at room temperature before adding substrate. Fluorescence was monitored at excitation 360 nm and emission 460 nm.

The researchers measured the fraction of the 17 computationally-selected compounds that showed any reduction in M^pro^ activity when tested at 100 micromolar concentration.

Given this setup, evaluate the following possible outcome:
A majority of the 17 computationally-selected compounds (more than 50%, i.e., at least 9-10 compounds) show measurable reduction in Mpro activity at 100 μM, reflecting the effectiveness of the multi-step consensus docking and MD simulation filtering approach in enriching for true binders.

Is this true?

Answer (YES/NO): YES